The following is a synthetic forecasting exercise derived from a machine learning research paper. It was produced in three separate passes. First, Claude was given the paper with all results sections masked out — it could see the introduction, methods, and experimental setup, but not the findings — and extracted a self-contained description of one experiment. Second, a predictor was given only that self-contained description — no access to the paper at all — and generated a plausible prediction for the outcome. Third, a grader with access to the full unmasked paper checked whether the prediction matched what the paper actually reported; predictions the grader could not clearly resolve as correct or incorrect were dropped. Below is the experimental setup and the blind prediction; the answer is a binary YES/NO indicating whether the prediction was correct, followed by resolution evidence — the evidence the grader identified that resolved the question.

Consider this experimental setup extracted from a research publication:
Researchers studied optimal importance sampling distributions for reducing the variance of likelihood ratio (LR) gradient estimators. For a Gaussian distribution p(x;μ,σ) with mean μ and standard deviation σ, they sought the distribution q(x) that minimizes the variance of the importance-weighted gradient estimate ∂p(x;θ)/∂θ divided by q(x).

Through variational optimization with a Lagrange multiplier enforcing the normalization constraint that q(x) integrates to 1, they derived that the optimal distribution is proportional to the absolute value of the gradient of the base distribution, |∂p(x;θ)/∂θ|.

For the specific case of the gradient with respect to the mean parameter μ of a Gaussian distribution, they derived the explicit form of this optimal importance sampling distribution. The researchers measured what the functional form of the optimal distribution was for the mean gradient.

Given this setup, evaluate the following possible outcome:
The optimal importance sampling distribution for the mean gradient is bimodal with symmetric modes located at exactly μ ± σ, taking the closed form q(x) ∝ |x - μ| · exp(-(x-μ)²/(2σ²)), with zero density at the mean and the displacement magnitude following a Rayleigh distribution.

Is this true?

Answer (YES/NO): YES